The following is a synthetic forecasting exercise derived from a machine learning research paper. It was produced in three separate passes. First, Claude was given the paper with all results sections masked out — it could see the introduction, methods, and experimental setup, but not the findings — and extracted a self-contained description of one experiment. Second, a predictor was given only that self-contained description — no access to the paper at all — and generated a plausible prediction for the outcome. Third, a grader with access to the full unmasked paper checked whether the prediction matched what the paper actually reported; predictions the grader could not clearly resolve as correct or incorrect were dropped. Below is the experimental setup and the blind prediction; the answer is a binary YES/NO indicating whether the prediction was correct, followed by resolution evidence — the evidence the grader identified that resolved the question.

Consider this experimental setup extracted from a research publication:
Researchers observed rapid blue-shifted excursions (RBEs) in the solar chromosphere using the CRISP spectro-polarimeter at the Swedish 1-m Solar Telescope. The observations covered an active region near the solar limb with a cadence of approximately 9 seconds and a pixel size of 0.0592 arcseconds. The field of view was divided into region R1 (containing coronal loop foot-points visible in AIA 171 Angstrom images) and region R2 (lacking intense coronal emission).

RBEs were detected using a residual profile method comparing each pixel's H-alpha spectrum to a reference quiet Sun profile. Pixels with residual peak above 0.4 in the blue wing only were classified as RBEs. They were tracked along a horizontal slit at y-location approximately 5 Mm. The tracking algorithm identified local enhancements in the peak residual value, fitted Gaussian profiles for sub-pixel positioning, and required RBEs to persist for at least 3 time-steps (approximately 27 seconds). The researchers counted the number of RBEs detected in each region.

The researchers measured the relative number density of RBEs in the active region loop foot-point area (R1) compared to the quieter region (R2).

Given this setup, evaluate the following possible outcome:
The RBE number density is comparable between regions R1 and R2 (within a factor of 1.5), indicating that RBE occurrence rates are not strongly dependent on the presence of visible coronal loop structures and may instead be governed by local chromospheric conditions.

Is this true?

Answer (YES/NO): NO